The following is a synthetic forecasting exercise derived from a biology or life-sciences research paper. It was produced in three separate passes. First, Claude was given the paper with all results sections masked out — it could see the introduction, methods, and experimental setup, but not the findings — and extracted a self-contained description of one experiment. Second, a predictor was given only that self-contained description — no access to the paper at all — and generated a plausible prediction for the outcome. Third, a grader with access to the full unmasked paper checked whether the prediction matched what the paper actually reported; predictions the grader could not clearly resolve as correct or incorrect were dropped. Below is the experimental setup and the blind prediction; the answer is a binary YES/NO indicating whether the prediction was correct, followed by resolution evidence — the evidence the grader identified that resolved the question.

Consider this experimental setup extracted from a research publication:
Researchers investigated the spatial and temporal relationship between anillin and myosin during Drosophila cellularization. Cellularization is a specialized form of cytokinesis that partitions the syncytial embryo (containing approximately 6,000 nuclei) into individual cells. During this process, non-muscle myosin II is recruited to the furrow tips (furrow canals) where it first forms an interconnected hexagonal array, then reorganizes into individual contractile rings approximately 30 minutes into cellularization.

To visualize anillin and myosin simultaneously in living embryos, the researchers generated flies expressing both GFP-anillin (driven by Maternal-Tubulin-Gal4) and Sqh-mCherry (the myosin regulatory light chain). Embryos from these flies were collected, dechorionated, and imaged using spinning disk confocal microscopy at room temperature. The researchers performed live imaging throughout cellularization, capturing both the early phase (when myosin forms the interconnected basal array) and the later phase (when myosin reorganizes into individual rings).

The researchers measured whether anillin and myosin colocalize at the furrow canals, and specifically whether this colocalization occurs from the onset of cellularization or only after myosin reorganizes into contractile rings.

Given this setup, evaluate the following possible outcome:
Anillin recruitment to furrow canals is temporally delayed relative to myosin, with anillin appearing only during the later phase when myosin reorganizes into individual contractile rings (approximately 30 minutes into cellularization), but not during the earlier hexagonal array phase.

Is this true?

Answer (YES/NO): NO